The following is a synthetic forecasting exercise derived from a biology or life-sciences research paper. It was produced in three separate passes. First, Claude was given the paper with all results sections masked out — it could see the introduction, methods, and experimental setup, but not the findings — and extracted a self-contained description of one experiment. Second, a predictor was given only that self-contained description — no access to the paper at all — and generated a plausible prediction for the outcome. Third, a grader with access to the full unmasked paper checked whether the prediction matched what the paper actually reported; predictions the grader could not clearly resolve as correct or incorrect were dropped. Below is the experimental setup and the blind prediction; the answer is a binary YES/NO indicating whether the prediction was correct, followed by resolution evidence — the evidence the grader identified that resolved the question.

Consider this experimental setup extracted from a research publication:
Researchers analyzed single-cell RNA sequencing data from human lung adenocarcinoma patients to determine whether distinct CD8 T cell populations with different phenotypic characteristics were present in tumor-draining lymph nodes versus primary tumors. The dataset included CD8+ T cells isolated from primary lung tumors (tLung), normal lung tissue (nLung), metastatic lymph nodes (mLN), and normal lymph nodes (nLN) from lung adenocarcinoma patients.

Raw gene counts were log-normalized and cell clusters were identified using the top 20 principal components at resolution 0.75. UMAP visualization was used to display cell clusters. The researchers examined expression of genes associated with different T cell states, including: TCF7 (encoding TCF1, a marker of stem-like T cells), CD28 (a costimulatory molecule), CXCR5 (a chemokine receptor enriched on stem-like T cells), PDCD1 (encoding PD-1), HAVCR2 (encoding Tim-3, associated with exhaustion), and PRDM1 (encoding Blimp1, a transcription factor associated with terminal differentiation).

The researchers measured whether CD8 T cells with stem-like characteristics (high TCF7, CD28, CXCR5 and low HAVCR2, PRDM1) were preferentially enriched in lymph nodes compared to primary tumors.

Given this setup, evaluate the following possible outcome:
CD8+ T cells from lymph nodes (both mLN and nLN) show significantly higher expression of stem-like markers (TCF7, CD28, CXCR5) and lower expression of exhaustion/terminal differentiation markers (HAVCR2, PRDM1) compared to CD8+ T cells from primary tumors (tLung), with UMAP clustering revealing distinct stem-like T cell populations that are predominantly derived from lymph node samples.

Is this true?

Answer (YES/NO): NO